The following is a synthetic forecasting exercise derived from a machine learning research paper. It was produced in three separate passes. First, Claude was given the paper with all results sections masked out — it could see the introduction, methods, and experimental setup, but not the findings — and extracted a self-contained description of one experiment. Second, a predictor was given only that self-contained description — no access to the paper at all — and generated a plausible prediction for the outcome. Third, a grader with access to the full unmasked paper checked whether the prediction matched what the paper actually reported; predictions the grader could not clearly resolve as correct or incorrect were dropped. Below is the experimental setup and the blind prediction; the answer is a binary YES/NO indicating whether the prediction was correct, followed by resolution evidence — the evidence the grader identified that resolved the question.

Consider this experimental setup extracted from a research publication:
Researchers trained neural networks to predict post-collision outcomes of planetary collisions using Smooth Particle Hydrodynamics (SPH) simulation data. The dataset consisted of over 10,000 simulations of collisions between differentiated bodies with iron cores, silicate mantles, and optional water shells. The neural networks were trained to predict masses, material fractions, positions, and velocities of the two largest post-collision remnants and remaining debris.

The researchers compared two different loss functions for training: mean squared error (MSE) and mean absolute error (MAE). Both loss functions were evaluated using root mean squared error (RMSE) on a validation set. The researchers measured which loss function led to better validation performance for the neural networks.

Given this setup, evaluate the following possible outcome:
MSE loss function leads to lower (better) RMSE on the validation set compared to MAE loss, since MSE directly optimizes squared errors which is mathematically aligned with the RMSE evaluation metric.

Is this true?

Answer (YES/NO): NO